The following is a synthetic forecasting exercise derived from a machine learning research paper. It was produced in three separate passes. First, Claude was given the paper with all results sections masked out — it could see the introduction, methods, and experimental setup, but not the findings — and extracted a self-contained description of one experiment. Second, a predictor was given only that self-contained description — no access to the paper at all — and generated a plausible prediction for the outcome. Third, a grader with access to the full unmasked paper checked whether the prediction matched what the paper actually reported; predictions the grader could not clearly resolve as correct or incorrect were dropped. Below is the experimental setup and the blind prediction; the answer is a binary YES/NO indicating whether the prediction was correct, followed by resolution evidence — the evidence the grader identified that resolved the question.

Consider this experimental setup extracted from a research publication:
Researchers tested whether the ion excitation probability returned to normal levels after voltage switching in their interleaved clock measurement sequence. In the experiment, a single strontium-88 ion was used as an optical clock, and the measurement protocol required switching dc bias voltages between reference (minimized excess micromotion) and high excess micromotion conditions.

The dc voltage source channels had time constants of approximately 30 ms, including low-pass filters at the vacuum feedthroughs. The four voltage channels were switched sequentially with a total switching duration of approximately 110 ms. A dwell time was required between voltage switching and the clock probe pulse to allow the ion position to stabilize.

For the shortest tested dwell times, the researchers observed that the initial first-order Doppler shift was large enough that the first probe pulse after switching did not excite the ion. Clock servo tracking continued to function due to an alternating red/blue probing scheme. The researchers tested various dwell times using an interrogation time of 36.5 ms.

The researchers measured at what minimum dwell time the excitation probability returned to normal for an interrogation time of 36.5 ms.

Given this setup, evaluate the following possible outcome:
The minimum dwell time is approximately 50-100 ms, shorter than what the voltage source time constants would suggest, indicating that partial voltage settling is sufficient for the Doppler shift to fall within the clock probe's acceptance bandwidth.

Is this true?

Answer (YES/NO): YES